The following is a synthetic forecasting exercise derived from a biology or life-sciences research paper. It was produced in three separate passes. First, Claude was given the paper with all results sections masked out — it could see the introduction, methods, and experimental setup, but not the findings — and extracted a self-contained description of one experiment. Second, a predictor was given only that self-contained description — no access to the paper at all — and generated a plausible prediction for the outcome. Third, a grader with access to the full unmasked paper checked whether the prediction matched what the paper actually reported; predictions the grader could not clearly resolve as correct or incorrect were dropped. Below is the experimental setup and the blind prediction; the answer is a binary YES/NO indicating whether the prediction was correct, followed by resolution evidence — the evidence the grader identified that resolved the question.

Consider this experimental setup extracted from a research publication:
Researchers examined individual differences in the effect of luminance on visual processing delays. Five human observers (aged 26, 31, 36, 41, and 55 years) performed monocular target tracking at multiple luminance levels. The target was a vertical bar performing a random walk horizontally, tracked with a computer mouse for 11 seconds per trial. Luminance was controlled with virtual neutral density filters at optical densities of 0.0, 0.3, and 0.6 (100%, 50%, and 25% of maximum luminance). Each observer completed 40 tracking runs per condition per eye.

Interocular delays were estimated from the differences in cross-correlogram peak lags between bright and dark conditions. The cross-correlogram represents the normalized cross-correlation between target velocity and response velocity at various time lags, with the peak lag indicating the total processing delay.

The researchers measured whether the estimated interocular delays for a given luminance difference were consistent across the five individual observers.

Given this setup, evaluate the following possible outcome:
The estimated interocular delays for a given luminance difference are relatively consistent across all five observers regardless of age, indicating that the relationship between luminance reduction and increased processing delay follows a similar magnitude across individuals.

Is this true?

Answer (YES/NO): NO